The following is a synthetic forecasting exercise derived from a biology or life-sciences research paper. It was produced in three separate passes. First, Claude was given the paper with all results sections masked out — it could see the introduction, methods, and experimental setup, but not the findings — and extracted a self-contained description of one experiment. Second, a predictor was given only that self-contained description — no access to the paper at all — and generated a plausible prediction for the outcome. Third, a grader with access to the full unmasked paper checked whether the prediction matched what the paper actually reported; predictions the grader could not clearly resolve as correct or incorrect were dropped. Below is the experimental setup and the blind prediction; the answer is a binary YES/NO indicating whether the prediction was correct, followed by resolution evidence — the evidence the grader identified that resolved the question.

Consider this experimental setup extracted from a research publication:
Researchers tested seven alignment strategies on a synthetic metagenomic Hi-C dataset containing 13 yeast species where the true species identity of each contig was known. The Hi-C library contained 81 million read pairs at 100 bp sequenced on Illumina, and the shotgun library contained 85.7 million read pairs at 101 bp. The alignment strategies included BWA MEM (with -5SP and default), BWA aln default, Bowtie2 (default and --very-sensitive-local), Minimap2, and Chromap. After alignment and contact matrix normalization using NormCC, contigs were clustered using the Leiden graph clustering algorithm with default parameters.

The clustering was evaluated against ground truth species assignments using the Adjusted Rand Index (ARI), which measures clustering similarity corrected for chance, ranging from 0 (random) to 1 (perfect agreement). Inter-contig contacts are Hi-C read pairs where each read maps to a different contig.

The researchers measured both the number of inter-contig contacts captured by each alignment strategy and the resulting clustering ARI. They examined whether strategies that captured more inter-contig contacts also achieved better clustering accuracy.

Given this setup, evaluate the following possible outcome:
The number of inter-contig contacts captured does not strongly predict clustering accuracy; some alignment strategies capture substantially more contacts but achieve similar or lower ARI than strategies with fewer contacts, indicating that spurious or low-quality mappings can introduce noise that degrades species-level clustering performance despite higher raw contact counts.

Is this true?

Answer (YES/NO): NO